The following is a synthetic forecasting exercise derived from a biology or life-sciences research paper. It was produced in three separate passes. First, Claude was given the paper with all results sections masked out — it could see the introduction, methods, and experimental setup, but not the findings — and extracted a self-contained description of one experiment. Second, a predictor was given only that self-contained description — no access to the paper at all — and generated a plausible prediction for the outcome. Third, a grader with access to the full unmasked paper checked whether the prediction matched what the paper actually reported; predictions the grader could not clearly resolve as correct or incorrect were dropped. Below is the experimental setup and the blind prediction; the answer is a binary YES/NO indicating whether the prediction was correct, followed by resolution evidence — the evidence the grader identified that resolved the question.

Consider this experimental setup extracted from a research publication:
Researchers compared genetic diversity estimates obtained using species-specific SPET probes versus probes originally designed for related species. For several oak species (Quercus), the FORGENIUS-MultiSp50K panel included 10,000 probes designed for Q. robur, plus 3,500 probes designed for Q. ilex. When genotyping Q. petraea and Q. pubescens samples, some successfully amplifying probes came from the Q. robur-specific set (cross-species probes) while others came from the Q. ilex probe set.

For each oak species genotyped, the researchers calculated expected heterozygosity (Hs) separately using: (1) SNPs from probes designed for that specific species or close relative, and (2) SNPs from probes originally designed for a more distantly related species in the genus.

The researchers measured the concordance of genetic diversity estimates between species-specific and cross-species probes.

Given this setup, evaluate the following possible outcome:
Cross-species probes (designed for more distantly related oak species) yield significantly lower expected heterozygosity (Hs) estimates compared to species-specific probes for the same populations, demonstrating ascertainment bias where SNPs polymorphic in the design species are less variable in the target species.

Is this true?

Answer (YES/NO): NO